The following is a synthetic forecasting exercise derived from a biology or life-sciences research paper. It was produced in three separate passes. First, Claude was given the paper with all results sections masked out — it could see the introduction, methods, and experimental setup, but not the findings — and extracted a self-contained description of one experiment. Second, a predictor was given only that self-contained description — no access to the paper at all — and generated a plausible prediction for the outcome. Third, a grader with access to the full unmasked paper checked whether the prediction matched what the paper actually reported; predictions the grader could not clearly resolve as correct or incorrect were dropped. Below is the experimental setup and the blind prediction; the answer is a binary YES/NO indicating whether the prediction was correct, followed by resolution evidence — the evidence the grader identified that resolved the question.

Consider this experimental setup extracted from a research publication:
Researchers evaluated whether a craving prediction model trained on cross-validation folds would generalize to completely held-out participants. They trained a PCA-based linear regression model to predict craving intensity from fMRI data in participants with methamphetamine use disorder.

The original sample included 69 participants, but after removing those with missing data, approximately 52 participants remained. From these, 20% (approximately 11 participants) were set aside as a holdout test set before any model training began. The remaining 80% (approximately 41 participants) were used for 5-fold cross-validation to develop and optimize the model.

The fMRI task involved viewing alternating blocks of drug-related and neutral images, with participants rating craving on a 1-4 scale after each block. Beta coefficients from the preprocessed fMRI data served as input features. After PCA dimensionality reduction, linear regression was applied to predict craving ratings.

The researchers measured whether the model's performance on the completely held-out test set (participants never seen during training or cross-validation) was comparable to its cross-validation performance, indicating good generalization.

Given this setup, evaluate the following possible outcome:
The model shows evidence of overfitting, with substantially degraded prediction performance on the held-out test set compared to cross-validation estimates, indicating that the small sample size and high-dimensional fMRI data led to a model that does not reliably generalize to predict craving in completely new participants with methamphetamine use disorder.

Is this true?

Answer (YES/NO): NO